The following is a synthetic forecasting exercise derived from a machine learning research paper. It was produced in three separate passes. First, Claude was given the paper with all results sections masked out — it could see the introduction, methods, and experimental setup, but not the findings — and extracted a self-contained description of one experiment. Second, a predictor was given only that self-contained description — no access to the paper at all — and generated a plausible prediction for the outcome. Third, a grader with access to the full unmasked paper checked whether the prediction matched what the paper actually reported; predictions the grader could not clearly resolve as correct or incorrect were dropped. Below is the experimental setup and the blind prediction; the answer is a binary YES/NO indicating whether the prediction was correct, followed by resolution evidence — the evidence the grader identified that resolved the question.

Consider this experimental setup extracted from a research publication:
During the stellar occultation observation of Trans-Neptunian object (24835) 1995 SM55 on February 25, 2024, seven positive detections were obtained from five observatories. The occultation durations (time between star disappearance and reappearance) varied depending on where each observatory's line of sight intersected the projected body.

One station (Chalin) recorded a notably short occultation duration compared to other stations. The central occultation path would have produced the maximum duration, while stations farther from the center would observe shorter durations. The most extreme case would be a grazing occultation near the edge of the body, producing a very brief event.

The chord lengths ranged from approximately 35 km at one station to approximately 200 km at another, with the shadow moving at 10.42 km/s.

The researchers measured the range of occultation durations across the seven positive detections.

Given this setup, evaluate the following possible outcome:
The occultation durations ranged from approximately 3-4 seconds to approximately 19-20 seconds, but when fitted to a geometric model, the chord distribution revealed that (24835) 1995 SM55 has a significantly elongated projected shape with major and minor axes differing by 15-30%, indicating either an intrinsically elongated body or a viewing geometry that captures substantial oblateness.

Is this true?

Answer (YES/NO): YES